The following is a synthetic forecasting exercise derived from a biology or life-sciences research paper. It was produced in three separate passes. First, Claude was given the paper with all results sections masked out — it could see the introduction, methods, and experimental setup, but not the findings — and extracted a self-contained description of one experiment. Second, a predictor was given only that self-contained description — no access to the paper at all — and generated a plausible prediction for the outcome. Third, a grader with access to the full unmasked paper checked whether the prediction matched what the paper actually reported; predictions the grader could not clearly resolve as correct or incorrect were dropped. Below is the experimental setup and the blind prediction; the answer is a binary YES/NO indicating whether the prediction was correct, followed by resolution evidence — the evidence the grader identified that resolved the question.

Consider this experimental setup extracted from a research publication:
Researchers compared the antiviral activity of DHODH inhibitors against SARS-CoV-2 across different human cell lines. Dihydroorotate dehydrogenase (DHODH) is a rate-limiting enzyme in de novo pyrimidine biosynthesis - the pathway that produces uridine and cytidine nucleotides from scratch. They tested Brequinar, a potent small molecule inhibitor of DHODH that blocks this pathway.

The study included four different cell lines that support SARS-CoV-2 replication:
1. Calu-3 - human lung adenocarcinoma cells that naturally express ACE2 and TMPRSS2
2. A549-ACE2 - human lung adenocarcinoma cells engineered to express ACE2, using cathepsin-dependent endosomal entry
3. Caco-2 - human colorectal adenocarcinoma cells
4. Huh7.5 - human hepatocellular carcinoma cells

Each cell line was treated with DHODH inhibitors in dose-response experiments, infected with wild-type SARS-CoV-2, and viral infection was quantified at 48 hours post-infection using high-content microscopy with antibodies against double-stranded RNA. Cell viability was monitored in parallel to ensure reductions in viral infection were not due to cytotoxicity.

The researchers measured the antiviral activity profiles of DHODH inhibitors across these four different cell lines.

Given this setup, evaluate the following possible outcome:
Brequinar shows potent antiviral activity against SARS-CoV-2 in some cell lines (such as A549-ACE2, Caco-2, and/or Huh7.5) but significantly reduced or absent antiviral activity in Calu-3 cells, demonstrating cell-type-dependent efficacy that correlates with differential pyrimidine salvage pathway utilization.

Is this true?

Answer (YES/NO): NO